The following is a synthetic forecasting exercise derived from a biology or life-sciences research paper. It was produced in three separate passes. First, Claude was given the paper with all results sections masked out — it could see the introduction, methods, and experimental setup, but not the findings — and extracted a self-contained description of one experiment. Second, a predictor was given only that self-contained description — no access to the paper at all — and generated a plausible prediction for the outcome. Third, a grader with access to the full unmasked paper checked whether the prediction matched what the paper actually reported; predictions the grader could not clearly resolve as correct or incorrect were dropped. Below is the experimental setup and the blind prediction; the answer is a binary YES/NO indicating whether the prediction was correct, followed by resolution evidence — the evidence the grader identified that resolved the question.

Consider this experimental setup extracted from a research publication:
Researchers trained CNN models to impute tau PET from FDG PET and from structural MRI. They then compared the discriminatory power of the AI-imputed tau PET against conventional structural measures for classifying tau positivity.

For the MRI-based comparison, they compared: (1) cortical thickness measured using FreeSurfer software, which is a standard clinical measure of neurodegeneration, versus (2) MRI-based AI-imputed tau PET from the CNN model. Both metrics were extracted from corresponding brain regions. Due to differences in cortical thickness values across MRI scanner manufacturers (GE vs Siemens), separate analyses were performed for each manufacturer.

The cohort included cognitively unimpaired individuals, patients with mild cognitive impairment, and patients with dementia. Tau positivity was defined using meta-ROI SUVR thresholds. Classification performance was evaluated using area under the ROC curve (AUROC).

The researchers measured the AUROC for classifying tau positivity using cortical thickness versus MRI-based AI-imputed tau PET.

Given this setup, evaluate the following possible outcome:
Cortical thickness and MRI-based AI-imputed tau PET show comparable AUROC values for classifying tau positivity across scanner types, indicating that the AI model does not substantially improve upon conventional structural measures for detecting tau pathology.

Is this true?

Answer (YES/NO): YES